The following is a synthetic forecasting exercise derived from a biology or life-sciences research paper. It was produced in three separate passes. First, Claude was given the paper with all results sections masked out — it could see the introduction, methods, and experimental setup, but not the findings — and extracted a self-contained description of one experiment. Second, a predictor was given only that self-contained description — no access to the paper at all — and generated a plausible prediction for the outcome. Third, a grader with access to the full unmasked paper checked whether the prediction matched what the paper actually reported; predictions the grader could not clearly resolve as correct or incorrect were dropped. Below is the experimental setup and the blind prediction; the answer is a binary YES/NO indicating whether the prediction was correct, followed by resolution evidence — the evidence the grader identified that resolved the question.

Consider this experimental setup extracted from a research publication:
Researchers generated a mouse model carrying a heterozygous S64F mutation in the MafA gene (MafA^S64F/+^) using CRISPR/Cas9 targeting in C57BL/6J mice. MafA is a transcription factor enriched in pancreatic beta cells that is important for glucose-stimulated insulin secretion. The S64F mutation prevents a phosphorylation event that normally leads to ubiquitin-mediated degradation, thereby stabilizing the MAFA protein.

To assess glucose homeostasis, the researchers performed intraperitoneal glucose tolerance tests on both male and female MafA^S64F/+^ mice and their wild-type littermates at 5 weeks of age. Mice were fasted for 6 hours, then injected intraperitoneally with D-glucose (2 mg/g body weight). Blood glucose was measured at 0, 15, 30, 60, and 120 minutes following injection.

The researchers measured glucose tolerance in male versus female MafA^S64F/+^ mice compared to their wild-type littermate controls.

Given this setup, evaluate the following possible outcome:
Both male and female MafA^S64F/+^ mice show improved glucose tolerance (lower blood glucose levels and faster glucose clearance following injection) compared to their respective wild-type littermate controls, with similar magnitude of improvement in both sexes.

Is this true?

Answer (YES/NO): NO